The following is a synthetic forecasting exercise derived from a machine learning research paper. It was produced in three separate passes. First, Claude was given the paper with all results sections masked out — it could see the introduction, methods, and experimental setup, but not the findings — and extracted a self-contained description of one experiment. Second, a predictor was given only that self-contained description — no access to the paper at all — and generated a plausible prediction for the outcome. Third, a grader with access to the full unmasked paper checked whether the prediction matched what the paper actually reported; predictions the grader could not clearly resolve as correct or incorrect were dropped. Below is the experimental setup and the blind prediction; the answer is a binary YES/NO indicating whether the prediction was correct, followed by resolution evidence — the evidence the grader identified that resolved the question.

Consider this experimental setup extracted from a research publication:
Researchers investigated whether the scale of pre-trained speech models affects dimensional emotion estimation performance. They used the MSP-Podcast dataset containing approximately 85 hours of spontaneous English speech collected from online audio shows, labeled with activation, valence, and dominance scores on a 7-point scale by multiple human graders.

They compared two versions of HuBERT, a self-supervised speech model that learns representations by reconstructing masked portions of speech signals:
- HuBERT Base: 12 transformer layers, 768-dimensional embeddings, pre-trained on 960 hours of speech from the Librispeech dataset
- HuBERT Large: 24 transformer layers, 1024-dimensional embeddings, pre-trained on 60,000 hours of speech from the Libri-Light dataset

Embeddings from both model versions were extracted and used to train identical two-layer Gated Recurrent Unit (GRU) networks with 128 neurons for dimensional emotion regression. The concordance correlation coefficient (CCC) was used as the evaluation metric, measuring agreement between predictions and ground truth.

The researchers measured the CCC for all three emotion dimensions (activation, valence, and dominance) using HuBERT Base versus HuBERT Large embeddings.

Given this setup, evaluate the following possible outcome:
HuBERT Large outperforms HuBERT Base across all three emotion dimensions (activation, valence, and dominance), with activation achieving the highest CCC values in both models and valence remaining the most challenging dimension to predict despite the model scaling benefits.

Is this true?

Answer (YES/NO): YES